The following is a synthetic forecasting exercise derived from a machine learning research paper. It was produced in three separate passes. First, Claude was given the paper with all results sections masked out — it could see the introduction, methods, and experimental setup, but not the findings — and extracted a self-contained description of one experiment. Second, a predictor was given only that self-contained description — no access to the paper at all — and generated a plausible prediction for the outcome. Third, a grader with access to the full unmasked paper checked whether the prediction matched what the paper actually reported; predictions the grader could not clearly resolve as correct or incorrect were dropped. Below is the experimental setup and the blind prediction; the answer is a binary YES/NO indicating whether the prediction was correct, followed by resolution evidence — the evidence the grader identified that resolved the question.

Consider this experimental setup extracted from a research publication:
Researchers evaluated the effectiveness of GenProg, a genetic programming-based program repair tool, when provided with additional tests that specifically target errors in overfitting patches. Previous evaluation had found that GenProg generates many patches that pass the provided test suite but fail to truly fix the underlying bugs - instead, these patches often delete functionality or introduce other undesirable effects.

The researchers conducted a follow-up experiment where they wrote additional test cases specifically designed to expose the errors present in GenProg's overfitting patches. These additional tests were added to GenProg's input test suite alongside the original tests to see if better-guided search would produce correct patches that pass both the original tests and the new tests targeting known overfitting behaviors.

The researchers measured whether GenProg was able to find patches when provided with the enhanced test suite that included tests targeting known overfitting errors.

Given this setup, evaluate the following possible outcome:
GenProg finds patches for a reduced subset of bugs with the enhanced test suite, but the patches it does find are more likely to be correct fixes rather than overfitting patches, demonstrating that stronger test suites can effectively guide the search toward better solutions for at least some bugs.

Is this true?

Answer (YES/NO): NO